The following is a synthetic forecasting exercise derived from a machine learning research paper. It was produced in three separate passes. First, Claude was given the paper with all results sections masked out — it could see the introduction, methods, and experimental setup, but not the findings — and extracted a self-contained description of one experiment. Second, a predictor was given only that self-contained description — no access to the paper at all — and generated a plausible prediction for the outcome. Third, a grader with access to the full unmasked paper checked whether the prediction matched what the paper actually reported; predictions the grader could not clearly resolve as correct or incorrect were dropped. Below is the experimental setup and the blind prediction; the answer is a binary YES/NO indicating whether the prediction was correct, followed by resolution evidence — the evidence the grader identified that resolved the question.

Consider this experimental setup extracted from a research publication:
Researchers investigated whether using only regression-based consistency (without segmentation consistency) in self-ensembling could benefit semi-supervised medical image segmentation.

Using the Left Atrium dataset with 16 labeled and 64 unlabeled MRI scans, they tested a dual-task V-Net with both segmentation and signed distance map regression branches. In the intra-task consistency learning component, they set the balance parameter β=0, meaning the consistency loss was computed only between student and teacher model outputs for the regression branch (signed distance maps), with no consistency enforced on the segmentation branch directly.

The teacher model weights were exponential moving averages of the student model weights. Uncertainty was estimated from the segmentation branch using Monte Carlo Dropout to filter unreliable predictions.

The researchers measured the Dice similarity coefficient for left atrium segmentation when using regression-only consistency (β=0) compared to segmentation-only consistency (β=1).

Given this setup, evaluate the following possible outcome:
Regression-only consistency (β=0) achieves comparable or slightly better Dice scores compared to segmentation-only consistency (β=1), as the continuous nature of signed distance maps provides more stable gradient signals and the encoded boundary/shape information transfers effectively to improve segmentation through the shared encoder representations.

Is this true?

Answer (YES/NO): NO